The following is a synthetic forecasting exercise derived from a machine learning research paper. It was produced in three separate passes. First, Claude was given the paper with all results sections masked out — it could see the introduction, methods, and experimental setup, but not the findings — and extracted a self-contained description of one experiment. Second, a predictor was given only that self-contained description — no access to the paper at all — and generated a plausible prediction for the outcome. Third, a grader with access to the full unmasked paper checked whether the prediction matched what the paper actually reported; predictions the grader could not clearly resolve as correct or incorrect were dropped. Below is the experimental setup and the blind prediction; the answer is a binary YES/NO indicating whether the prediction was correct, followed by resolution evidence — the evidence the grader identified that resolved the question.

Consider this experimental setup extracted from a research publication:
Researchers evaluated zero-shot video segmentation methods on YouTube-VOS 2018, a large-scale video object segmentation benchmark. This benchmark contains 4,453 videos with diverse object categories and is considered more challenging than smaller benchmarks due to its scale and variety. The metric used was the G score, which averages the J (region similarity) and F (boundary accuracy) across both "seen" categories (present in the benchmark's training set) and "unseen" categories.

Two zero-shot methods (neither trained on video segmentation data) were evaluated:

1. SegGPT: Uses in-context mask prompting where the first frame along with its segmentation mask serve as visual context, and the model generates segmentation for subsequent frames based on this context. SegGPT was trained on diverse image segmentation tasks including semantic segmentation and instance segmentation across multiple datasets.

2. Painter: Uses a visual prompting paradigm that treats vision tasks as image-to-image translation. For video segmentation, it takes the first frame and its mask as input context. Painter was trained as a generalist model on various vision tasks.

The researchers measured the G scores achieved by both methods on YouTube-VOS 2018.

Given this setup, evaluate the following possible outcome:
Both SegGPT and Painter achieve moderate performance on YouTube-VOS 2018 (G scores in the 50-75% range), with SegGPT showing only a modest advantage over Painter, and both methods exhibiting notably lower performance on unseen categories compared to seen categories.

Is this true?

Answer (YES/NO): NO